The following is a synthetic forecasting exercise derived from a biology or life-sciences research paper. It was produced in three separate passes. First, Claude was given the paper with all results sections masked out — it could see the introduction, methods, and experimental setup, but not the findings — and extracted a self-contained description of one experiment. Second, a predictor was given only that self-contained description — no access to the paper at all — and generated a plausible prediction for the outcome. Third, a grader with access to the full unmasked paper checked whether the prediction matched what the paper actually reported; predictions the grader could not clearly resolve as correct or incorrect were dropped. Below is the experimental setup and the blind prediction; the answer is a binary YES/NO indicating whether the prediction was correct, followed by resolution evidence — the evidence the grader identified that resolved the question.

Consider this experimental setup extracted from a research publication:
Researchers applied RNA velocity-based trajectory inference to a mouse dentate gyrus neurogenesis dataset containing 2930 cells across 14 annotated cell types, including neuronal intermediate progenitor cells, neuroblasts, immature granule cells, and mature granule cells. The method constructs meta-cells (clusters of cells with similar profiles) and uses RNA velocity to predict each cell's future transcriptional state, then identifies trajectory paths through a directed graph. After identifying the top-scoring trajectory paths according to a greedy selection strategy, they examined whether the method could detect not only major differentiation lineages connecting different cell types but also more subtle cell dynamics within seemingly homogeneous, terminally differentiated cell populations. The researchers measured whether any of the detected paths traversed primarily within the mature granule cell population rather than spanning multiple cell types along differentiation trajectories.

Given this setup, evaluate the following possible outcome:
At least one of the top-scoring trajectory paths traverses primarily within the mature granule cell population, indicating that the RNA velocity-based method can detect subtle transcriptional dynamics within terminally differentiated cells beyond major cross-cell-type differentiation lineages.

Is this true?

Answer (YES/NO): YES